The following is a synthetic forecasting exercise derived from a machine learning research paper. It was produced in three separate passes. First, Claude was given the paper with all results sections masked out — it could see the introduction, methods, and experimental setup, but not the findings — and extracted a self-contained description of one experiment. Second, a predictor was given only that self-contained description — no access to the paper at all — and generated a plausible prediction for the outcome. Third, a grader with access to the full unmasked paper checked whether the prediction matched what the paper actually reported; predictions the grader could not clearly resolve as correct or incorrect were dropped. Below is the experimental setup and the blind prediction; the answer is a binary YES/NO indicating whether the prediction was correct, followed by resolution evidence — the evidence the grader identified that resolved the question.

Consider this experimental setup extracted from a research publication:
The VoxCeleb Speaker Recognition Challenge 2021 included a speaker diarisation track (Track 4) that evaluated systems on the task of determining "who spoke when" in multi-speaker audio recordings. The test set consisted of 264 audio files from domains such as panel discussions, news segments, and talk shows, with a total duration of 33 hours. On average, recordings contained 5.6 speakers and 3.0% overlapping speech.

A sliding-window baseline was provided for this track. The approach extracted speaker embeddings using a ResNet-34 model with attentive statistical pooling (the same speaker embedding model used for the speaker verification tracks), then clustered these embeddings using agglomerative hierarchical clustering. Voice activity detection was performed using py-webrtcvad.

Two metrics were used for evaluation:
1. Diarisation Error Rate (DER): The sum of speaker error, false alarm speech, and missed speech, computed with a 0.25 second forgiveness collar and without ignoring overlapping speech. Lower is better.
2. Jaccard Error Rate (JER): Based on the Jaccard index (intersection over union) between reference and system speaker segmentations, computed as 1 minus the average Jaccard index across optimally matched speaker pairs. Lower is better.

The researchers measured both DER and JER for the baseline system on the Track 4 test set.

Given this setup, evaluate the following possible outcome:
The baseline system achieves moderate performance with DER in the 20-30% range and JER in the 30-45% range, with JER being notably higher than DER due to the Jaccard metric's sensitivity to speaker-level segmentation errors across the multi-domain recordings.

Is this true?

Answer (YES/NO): NO